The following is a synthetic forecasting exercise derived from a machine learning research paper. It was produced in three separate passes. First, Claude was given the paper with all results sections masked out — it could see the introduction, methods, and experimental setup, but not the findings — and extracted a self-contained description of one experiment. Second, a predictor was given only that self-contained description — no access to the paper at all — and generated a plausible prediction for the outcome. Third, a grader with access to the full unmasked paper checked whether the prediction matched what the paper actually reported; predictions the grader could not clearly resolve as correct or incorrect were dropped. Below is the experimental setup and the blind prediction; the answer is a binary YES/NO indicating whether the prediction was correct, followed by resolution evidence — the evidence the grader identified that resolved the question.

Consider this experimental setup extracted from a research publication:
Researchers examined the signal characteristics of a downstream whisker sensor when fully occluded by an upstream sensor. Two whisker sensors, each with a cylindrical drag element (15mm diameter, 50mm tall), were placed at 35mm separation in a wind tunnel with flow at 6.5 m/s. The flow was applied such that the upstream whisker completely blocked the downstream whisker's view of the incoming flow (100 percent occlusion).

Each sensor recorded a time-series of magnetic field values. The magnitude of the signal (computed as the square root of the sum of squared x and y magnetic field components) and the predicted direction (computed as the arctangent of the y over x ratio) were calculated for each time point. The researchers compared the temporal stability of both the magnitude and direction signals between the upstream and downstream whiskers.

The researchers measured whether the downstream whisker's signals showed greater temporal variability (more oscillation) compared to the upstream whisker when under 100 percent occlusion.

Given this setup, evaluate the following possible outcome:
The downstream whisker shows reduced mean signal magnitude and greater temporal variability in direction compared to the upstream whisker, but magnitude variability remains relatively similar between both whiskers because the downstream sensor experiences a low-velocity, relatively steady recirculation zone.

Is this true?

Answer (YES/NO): NO